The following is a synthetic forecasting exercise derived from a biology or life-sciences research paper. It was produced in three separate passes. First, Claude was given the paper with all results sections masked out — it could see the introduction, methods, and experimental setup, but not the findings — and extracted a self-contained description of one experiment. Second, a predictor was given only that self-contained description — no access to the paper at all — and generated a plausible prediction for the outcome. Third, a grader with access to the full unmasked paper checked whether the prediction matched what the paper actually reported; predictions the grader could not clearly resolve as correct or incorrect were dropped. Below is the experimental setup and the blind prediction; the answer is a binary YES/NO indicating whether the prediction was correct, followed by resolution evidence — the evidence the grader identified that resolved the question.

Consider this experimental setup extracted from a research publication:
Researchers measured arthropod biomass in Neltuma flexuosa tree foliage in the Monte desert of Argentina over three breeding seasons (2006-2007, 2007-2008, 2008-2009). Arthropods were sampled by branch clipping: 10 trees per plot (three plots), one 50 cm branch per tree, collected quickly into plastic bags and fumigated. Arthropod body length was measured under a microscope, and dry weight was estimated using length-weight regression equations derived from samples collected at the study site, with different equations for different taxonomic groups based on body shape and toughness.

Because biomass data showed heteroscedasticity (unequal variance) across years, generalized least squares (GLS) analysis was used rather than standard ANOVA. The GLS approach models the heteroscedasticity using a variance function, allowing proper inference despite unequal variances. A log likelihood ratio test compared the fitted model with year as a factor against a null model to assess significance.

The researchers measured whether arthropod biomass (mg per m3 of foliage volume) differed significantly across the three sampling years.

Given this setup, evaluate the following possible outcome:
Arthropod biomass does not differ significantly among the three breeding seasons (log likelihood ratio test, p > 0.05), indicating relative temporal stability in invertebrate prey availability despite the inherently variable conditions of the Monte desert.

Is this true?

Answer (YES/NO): NO